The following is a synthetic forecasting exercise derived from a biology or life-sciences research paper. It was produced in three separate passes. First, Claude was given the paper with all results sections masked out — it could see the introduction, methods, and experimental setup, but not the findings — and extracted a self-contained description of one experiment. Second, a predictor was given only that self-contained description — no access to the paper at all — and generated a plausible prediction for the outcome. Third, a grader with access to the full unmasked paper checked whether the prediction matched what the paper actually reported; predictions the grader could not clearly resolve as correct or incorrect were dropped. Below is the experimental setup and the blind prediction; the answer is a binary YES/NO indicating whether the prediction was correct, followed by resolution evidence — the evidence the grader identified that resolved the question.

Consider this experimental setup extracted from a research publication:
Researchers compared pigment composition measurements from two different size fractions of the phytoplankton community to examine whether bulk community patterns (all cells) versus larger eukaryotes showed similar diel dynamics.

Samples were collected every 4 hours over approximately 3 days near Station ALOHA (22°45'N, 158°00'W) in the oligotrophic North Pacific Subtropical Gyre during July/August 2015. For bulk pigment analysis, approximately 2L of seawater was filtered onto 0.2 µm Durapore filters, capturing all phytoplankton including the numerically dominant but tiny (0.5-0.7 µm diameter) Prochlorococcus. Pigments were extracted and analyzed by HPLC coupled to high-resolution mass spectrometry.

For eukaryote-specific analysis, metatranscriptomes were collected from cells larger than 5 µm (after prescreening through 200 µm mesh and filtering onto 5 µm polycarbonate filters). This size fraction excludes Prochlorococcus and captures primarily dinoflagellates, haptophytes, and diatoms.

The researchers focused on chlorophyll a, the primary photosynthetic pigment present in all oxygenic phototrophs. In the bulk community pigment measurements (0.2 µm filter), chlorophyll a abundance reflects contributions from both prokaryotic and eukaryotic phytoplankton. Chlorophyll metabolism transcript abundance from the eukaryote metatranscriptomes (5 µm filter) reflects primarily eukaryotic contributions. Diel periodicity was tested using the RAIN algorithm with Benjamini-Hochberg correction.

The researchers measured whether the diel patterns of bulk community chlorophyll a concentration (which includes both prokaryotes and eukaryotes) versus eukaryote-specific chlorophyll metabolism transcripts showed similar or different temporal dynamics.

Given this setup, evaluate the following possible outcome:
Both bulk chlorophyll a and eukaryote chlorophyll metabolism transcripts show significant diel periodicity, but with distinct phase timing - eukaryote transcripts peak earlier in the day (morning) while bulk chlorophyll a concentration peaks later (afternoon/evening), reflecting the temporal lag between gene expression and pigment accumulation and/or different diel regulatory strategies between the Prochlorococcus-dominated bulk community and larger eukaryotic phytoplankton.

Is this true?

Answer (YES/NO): NO